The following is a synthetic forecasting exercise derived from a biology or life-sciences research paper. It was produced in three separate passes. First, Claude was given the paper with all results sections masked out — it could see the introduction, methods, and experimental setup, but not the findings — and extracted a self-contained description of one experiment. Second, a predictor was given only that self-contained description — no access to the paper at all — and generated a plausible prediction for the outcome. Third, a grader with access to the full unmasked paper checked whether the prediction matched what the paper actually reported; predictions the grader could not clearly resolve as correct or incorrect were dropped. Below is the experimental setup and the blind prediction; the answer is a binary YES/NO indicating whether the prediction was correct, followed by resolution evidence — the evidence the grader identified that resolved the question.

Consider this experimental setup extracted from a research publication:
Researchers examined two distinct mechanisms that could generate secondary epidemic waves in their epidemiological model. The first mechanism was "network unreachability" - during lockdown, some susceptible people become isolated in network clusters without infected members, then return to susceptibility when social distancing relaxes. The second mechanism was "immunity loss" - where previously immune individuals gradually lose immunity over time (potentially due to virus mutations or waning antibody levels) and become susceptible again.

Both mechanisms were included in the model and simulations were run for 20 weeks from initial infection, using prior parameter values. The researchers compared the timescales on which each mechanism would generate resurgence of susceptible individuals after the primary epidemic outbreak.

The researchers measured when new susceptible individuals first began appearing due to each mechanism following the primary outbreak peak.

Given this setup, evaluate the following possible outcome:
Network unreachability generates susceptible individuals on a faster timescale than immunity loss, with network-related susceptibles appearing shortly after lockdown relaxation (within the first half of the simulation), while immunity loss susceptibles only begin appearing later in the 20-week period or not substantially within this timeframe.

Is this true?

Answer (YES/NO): YES